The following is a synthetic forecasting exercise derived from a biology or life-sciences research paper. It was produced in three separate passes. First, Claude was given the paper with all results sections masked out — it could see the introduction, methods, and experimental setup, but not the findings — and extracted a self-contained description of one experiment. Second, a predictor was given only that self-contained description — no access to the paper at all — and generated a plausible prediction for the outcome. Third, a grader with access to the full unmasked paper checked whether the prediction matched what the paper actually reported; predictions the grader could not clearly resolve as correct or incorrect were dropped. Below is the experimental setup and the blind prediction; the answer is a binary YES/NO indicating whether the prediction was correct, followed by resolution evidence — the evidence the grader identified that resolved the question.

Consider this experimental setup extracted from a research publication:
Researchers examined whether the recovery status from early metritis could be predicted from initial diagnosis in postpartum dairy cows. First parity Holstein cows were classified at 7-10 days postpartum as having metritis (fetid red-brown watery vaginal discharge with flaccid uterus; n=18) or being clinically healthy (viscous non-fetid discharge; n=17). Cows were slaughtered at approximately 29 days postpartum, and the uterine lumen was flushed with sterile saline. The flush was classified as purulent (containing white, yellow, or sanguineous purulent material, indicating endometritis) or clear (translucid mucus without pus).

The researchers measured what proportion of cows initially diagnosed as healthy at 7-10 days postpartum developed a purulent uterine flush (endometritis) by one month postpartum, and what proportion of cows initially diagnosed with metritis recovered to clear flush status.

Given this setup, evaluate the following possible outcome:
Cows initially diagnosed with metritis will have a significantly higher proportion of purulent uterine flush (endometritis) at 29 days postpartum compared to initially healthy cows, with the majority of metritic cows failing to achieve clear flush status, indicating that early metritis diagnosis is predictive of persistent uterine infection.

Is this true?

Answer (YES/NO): NO